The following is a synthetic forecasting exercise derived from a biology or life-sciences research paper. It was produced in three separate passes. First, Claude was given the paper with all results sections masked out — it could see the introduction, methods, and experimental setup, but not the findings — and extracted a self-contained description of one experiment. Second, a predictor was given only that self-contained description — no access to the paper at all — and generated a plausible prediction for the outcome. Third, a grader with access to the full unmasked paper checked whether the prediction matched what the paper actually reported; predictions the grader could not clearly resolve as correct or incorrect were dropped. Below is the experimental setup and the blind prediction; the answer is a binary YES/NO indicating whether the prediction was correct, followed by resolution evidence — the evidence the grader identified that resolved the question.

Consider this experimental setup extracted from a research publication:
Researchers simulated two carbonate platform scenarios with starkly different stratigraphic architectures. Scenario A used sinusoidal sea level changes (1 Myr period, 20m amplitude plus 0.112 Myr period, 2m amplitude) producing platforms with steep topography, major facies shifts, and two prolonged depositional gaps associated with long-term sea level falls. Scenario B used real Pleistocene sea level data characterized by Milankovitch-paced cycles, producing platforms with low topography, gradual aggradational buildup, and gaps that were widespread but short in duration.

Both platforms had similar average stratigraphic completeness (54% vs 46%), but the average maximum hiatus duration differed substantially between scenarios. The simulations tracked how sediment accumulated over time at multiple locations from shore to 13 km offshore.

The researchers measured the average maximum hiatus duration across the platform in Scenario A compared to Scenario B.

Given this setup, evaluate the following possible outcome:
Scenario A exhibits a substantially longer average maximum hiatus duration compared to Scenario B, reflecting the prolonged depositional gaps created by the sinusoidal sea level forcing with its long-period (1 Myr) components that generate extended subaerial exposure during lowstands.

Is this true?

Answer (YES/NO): YES